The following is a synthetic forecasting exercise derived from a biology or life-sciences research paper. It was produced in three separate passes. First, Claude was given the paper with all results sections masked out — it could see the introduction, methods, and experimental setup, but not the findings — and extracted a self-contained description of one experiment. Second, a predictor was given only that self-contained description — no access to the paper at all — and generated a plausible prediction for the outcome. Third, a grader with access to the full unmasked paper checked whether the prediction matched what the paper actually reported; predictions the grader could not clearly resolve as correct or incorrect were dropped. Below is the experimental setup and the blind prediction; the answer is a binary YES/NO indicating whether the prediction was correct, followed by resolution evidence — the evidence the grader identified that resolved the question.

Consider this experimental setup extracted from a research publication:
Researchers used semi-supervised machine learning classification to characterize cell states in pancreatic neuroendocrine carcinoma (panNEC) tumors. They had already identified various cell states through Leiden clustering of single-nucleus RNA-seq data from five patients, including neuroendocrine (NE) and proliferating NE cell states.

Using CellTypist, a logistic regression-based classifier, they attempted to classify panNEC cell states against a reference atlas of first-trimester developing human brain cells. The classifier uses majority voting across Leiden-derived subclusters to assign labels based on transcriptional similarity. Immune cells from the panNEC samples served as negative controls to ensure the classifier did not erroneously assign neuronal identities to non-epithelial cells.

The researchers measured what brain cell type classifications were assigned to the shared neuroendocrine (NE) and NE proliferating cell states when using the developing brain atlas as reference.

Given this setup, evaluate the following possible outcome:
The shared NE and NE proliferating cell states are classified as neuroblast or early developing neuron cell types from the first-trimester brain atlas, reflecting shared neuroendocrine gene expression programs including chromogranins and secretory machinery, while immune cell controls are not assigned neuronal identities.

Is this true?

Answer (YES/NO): NO